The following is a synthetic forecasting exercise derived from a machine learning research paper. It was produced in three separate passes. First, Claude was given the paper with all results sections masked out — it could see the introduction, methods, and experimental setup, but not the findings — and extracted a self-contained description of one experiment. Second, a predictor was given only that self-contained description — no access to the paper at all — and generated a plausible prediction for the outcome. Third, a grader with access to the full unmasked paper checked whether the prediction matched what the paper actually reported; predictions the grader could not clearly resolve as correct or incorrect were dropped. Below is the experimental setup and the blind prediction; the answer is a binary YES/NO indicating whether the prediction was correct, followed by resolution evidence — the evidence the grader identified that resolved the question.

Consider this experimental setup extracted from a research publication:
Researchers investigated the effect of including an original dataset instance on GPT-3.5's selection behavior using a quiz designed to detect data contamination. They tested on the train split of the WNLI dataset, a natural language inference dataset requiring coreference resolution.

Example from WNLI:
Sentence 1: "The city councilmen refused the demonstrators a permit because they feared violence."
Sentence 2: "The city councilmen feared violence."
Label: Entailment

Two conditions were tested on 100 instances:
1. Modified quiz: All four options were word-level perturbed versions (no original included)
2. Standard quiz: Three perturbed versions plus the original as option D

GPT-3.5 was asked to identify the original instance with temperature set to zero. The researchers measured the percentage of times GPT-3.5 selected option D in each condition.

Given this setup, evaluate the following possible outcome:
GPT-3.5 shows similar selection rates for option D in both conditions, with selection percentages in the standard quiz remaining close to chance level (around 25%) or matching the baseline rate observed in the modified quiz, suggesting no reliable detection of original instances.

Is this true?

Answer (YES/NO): NO